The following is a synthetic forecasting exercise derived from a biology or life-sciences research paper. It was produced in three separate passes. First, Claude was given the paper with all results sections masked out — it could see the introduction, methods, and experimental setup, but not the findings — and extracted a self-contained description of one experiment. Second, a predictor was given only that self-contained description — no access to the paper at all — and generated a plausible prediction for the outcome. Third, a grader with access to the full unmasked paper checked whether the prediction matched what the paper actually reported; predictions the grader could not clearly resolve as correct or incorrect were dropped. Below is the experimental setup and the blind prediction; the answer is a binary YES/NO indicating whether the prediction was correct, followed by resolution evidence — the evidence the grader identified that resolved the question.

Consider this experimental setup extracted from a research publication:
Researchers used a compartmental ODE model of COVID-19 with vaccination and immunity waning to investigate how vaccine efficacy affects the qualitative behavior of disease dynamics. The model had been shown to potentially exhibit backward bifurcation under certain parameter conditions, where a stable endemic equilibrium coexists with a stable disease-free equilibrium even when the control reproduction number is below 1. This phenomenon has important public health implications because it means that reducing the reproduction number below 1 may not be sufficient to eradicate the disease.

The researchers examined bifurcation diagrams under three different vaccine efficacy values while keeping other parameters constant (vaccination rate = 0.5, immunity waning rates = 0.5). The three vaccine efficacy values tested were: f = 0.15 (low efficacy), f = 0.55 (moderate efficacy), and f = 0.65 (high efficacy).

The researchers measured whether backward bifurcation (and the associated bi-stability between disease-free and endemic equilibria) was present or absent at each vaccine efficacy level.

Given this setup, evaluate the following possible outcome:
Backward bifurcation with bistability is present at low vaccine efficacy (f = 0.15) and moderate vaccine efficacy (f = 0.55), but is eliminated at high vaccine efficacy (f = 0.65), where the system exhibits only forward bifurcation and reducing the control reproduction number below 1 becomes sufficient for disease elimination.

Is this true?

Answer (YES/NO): YES